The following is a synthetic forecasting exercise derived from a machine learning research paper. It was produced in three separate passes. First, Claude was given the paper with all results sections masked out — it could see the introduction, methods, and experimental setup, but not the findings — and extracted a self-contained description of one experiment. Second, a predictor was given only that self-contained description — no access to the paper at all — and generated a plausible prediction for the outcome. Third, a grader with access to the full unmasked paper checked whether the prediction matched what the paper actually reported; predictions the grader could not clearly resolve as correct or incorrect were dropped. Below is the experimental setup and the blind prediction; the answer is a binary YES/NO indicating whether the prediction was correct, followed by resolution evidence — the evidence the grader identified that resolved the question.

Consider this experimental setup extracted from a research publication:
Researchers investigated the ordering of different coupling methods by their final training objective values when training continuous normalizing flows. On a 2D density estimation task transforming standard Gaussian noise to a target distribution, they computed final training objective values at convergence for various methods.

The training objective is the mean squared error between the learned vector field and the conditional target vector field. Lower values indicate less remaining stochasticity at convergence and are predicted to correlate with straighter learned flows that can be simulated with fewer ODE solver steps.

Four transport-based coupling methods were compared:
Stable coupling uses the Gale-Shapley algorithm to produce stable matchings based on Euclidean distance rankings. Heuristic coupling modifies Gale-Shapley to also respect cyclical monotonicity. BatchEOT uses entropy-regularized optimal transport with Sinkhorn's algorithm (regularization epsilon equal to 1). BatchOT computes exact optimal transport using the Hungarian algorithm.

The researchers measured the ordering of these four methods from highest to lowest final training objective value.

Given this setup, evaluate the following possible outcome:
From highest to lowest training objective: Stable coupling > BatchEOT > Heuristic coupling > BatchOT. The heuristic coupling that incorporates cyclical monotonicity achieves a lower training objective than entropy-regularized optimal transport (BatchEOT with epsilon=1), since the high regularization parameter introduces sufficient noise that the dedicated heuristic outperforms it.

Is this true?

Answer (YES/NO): NO